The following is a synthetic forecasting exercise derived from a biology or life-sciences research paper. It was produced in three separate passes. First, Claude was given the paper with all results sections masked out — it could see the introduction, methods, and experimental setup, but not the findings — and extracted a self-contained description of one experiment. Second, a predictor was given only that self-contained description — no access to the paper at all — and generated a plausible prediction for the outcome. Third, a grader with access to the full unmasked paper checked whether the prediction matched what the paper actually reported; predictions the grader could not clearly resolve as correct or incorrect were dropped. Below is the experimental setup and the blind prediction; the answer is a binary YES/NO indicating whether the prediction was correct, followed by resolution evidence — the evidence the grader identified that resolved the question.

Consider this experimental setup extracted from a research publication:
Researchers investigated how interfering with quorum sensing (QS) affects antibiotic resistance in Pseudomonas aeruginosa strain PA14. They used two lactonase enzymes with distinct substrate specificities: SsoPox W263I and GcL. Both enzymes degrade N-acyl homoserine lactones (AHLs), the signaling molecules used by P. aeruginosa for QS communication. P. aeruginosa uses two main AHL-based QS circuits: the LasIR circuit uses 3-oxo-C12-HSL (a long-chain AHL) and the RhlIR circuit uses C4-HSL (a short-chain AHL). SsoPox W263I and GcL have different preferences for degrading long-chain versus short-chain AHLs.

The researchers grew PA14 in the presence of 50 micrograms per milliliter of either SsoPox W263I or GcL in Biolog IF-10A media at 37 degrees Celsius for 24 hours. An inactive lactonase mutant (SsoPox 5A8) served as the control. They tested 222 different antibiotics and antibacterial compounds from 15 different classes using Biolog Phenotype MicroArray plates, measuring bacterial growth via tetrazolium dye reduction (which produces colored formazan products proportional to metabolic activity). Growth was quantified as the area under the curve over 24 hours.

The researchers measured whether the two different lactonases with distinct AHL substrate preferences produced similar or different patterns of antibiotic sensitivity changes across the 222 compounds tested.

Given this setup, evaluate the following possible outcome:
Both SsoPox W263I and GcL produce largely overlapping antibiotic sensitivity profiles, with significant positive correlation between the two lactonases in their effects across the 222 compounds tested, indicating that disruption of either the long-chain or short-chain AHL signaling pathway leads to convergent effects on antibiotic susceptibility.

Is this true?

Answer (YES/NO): NO